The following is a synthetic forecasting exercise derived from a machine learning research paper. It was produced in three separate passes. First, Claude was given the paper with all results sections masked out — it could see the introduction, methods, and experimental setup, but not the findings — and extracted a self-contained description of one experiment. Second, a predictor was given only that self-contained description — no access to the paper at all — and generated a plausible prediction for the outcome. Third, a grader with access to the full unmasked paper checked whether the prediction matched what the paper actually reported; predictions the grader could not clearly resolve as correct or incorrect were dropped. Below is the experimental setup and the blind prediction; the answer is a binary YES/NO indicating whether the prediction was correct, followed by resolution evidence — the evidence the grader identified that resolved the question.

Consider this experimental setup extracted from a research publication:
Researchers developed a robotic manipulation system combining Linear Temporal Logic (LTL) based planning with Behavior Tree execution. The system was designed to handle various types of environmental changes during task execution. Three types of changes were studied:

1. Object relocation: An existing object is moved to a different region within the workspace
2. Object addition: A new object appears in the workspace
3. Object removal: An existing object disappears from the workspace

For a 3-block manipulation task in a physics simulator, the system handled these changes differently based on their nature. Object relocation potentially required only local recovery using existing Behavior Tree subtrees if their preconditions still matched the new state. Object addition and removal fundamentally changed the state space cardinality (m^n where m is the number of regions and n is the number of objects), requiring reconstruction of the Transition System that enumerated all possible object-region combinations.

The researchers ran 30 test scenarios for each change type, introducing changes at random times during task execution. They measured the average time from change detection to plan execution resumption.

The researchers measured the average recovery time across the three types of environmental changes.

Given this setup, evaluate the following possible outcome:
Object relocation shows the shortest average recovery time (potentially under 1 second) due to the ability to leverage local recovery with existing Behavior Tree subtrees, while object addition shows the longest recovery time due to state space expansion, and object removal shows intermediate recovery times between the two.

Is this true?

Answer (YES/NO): NO